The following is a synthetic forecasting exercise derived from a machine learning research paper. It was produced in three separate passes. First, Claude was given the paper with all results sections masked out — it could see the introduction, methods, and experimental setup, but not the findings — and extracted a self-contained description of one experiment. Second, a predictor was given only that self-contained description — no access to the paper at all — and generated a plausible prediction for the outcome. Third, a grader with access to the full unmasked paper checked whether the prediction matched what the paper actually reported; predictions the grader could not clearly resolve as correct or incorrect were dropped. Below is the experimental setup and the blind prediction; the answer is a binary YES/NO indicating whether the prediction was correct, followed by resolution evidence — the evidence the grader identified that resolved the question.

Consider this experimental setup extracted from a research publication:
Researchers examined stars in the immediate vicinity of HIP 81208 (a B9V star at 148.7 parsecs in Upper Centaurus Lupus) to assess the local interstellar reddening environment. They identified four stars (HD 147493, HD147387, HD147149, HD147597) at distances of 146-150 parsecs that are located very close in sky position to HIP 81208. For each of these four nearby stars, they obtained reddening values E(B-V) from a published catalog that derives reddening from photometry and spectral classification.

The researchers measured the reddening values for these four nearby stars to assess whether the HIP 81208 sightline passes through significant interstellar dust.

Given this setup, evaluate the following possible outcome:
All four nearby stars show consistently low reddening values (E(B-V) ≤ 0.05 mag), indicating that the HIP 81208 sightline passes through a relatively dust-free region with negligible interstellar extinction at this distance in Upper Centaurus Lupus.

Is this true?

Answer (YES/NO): YES